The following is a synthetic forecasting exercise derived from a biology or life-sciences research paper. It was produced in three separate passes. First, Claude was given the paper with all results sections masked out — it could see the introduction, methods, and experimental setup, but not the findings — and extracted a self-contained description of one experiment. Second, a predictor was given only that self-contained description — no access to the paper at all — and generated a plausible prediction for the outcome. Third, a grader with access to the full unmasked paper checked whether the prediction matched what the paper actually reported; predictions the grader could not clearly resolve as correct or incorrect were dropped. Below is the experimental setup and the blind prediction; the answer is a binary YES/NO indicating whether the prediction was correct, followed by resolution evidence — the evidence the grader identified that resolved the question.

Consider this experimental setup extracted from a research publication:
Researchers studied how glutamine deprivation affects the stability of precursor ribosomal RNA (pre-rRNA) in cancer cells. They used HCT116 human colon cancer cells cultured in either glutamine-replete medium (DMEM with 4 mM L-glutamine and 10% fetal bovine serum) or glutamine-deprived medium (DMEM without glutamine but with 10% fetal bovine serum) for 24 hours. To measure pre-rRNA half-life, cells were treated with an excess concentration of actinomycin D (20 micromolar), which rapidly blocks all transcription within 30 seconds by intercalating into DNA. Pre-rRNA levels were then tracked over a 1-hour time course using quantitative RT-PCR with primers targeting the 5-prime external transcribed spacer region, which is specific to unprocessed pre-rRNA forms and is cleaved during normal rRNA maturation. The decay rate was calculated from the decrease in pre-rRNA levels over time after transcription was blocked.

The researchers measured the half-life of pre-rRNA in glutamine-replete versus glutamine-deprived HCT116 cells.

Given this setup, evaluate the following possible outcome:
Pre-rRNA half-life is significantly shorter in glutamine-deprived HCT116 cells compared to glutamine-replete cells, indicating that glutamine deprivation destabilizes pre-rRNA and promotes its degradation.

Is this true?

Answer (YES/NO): NO